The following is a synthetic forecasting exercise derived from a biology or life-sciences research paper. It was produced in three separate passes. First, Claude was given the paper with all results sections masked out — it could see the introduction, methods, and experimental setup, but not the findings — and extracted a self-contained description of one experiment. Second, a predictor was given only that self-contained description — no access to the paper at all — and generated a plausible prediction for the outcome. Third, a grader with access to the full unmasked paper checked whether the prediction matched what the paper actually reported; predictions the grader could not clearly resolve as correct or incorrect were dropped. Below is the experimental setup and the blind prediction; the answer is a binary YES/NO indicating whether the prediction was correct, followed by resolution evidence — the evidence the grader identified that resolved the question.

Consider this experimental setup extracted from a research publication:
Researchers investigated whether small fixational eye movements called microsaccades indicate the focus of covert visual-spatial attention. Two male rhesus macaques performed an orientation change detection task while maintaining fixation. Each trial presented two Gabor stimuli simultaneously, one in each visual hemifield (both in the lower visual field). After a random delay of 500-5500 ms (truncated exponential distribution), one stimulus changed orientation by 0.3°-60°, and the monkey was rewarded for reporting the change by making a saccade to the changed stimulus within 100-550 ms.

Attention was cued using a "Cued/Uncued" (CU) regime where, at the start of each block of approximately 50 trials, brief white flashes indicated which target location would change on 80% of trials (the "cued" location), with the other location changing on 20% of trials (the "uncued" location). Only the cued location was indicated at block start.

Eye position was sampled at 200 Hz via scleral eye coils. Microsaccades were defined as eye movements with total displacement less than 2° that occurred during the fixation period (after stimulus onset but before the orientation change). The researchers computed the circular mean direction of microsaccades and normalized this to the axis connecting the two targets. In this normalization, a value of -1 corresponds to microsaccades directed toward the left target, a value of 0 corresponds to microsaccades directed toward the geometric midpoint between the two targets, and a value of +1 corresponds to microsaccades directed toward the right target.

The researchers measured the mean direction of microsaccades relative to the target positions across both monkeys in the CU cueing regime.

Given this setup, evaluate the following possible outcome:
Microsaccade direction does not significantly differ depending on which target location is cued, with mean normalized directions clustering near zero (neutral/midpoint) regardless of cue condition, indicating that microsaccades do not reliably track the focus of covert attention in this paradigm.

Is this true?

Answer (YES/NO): NO